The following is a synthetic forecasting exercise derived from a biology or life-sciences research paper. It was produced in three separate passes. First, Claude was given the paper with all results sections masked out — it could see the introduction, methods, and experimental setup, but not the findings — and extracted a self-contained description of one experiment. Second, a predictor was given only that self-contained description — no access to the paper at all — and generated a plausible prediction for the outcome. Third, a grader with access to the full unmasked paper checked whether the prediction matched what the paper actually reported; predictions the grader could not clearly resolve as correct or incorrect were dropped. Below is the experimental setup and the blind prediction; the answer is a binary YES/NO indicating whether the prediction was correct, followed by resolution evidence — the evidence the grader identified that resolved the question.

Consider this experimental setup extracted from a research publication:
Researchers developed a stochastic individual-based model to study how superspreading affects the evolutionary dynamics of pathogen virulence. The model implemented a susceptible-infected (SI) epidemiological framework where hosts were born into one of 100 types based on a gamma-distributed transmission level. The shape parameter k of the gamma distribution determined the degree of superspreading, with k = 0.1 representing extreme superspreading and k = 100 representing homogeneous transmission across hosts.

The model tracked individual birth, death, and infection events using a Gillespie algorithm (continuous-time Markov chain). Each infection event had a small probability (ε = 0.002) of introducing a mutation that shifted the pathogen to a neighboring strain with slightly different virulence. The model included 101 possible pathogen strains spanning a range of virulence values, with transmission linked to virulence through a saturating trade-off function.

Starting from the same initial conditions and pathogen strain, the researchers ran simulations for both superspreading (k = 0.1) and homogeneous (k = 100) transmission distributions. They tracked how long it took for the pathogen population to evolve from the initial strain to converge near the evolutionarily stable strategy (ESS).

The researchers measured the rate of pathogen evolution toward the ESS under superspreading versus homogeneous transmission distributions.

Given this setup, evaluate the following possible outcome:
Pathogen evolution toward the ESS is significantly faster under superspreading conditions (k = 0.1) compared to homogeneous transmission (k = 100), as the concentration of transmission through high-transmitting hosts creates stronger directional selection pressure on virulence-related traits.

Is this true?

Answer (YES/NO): NO